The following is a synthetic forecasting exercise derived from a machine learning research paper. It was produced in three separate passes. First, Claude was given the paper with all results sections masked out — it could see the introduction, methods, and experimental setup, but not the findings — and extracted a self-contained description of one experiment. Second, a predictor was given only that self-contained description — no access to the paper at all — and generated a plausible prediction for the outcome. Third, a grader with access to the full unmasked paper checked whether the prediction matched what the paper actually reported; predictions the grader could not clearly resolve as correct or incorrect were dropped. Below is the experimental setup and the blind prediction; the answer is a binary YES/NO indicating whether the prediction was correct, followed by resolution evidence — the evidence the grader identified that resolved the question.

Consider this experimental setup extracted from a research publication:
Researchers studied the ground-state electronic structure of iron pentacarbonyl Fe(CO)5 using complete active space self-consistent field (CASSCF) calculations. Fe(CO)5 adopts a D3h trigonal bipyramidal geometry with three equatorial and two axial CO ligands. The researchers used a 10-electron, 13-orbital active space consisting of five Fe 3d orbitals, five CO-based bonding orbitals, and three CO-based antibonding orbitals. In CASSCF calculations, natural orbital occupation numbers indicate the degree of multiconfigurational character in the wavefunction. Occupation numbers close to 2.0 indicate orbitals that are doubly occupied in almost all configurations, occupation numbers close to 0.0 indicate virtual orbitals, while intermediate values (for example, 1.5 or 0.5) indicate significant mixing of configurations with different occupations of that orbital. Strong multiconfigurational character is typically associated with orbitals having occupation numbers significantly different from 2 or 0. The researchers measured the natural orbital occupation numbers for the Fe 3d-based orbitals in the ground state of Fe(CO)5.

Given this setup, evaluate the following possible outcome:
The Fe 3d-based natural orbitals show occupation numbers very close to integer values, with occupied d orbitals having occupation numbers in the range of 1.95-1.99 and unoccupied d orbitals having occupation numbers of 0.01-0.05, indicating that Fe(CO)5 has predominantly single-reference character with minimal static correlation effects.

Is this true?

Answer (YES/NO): NO